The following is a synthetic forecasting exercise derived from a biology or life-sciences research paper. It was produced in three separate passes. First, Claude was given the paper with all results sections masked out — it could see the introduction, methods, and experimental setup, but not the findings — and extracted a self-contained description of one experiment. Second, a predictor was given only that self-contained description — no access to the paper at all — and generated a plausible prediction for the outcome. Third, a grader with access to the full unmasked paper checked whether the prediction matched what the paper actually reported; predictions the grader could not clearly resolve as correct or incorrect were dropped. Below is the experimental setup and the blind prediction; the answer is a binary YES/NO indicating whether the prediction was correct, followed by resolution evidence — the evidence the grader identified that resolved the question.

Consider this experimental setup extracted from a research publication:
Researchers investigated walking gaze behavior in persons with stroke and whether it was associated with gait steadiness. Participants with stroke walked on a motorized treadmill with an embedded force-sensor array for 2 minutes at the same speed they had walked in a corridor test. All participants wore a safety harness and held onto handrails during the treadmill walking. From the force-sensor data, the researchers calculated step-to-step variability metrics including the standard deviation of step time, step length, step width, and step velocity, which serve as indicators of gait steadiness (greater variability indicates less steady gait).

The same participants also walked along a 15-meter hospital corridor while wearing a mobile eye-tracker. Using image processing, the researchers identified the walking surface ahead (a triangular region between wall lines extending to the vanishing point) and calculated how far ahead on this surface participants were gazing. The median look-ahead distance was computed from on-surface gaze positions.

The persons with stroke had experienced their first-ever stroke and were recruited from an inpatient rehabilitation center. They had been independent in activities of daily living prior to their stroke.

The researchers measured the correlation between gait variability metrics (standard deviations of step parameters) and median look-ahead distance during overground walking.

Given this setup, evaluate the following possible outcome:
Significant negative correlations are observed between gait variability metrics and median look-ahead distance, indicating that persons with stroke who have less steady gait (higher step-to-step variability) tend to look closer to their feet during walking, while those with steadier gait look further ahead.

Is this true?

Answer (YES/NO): YES